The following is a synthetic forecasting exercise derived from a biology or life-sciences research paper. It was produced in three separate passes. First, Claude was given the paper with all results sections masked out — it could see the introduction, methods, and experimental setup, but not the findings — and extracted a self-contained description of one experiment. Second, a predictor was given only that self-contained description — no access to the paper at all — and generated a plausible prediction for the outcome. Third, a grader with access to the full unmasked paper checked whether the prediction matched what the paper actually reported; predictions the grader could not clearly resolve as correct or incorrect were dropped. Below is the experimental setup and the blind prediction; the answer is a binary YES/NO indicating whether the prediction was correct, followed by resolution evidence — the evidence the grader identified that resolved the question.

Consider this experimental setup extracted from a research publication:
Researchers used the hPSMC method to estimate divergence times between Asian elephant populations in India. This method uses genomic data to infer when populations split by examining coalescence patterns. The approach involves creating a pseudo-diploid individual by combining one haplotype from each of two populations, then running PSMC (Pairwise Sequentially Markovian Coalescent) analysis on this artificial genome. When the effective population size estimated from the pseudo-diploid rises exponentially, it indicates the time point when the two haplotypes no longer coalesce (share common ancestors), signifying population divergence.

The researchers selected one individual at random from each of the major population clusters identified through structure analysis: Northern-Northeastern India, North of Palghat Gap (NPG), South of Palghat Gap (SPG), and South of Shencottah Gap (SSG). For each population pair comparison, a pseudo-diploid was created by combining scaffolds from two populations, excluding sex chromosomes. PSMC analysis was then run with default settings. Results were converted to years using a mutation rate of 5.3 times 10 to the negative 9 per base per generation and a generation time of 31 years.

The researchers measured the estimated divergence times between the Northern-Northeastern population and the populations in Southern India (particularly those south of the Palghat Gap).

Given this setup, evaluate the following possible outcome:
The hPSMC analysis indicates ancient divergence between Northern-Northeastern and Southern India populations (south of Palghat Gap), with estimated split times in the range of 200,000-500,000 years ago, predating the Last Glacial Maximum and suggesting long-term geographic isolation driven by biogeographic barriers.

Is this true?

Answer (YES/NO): NO